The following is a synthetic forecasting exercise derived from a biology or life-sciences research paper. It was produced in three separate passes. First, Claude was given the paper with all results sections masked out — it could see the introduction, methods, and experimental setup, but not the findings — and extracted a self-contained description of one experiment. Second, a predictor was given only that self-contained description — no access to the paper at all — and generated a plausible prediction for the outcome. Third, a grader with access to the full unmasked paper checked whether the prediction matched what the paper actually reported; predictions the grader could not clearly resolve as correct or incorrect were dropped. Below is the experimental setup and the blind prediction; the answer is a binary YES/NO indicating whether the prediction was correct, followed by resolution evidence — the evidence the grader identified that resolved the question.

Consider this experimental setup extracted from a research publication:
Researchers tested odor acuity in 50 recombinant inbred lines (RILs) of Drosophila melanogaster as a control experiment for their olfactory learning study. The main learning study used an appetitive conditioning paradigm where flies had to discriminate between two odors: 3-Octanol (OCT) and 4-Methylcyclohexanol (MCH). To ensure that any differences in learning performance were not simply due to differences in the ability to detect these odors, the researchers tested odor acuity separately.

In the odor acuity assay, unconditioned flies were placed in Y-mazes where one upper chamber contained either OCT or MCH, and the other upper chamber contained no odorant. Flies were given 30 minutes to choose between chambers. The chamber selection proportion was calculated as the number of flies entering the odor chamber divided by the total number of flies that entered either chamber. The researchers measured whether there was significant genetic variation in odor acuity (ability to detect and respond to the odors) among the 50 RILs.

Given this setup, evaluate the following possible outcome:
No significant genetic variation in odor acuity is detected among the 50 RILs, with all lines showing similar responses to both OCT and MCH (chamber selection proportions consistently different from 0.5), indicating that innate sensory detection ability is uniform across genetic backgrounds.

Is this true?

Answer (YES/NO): NO